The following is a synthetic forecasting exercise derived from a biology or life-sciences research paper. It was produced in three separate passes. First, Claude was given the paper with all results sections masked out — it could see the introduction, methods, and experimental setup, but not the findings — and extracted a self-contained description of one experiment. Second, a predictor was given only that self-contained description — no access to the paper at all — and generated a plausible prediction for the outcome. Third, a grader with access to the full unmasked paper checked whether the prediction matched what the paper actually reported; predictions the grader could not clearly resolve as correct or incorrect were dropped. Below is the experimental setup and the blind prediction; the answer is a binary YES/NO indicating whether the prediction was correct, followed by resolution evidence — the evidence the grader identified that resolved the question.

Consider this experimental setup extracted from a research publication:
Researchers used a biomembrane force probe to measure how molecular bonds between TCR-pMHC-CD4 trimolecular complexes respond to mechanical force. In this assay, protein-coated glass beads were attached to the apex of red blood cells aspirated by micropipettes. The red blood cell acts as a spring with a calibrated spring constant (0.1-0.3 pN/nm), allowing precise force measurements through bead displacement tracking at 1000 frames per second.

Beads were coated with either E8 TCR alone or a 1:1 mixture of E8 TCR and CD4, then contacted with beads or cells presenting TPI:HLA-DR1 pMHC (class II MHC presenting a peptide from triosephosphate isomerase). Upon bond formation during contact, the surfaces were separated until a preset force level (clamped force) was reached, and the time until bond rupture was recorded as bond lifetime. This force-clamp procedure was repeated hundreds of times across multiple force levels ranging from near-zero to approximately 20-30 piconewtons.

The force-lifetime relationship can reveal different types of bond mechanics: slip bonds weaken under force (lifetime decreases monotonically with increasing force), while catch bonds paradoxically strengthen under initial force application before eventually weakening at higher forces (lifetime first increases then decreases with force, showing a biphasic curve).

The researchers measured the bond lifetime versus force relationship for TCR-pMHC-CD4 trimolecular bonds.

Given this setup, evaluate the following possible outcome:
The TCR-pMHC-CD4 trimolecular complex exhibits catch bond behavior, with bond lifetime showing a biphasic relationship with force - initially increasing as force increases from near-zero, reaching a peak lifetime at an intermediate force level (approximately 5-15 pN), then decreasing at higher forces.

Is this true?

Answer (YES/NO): YES